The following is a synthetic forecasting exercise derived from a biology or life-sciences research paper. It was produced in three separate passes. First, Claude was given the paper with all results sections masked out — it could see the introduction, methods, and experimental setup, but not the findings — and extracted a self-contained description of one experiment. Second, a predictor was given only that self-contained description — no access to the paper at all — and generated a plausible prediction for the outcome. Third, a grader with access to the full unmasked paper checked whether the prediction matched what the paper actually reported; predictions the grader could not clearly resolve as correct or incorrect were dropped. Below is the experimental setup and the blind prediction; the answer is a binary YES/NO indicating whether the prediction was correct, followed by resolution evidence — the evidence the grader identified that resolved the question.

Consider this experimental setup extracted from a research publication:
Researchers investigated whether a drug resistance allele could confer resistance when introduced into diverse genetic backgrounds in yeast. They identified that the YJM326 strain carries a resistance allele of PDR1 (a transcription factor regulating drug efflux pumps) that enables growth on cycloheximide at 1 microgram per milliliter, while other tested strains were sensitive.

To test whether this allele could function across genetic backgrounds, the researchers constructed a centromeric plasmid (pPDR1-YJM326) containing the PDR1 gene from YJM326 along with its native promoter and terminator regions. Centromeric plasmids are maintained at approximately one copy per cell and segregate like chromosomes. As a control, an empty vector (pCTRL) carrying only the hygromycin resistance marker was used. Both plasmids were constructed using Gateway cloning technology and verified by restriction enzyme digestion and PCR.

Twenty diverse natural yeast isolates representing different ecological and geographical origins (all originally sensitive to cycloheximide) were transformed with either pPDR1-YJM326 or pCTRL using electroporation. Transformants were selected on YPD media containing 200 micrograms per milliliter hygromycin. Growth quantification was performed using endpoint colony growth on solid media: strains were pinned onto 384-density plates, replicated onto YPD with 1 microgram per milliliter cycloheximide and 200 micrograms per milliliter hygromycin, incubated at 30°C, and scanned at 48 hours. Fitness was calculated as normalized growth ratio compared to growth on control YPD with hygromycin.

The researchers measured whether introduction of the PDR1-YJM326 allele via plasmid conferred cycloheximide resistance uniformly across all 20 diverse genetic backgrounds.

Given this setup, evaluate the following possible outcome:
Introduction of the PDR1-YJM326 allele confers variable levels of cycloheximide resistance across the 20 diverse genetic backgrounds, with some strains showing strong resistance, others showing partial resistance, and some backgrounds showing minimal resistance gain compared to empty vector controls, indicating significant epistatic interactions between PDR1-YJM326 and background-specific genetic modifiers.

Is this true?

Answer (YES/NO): YES